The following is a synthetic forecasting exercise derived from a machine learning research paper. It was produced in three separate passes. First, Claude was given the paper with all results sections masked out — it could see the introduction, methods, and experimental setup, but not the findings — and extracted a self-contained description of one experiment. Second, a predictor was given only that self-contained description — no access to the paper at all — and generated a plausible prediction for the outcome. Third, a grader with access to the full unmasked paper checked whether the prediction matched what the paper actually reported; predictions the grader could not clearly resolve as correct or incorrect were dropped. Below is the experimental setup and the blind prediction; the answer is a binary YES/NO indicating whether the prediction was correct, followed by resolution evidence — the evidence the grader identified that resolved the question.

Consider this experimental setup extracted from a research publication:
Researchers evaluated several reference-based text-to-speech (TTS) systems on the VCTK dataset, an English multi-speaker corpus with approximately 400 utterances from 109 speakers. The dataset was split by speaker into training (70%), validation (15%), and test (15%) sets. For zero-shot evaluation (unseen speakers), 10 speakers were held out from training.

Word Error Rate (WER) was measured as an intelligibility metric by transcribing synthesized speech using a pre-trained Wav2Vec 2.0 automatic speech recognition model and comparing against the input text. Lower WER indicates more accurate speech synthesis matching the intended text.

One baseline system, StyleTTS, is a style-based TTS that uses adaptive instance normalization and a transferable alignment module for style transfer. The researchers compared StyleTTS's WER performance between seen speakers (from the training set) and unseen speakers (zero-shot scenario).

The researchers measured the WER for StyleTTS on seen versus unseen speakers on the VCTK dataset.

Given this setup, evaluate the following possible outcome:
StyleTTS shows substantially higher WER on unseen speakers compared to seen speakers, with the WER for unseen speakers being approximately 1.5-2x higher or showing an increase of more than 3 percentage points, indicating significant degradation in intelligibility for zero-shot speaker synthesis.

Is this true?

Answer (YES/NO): NO